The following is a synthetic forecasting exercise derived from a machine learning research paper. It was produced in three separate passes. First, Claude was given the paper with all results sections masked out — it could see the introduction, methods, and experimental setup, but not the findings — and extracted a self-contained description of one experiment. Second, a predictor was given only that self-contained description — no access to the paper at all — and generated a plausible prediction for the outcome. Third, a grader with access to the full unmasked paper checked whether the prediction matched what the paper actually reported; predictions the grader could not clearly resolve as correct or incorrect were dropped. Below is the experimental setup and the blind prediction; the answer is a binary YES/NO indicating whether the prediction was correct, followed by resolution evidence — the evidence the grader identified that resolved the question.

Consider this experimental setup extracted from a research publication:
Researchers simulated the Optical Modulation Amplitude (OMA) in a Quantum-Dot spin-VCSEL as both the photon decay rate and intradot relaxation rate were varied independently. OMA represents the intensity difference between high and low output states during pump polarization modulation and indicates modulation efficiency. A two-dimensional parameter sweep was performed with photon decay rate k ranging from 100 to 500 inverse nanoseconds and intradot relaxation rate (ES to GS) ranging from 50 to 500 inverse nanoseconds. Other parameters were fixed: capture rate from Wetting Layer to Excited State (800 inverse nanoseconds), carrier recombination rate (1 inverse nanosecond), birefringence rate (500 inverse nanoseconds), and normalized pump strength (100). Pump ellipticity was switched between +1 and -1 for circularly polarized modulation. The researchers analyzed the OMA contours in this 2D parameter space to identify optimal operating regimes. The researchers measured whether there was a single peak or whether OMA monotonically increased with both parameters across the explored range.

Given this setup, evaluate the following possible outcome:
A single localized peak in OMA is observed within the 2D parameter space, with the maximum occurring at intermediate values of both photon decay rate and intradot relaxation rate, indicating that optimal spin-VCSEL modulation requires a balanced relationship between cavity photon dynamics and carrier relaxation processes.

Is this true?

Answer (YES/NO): NO